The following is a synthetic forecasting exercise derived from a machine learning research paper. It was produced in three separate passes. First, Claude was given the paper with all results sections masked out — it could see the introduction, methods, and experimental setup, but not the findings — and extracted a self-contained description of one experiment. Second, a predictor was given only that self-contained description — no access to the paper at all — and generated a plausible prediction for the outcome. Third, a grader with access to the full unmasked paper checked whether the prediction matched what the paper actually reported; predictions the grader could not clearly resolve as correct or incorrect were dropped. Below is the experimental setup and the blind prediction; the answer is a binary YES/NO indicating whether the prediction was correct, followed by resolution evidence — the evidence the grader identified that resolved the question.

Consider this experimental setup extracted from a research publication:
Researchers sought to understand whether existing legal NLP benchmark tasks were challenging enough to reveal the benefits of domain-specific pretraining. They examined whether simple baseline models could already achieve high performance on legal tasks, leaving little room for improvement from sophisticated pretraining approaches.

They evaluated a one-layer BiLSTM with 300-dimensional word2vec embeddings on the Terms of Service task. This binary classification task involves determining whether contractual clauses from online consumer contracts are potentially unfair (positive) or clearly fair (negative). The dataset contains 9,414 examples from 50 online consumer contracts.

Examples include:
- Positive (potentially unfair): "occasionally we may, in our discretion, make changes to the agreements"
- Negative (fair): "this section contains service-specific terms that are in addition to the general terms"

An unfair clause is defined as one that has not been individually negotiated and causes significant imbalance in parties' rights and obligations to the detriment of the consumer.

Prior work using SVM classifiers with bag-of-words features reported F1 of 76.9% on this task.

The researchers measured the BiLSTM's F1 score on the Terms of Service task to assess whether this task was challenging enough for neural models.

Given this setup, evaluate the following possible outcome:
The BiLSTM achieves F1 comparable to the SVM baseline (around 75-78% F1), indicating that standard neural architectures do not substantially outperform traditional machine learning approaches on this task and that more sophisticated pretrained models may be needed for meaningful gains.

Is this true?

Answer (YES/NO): NO